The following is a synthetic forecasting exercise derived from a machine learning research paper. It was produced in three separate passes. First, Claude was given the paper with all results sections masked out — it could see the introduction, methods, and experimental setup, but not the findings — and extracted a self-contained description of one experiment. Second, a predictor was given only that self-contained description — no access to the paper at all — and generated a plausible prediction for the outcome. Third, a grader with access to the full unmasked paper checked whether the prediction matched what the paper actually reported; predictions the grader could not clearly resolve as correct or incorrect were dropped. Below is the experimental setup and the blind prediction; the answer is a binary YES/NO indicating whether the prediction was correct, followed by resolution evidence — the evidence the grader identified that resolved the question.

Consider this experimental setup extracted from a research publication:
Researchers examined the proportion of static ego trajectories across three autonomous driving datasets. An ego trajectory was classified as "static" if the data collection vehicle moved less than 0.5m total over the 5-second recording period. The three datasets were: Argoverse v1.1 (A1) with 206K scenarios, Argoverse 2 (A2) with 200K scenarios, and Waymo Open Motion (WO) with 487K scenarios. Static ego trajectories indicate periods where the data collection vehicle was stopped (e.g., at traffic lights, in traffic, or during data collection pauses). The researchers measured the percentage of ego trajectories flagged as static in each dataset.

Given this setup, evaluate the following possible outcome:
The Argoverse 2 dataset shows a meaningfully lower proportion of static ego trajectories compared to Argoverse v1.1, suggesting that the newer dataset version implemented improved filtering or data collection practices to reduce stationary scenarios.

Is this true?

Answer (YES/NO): NO